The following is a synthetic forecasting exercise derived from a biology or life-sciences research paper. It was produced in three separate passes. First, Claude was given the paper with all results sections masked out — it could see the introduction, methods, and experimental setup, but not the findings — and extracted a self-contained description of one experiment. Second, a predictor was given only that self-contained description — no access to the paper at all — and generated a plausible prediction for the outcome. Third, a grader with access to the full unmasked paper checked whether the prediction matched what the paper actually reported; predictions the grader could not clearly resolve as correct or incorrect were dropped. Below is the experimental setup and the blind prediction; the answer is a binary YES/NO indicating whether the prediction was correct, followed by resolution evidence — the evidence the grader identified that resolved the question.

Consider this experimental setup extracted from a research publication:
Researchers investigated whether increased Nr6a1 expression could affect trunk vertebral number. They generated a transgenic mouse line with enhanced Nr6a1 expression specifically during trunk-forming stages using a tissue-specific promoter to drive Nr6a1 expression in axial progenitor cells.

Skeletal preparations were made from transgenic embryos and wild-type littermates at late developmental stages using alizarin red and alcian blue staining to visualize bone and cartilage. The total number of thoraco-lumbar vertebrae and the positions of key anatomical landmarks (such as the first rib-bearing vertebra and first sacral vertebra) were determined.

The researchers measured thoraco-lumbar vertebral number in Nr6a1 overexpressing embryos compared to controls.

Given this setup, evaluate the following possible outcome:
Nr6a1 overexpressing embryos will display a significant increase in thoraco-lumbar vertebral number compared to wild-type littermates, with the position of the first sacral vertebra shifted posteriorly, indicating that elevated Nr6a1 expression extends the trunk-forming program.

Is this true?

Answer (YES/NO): YES